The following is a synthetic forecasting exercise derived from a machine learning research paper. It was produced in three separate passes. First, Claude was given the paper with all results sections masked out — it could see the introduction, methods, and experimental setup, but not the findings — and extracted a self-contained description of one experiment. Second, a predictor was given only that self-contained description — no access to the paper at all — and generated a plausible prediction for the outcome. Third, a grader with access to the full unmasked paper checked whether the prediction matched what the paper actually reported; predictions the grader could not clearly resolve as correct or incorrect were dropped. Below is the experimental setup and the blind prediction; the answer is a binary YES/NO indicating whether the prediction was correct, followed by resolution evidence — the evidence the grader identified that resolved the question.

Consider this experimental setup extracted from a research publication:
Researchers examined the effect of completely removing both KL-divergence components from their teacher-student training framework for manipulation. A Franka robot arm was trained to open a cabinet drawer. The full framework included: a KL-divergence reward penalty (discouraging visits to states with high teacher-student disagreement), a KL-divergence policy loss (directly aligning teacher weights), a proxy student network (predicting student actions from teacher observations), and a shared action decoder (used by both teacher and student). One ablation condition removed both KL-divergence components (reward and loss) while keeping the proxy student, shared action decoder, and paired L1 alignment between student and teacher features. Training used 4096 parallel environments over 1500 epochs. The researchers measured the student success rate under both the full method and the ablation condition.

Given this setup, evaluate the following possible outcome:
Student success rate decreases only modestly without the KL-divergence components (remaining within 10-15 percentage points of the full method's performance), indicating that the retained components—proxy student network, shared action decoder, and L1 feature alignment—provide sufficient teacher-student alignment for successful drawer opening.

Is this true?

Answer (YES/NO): NO